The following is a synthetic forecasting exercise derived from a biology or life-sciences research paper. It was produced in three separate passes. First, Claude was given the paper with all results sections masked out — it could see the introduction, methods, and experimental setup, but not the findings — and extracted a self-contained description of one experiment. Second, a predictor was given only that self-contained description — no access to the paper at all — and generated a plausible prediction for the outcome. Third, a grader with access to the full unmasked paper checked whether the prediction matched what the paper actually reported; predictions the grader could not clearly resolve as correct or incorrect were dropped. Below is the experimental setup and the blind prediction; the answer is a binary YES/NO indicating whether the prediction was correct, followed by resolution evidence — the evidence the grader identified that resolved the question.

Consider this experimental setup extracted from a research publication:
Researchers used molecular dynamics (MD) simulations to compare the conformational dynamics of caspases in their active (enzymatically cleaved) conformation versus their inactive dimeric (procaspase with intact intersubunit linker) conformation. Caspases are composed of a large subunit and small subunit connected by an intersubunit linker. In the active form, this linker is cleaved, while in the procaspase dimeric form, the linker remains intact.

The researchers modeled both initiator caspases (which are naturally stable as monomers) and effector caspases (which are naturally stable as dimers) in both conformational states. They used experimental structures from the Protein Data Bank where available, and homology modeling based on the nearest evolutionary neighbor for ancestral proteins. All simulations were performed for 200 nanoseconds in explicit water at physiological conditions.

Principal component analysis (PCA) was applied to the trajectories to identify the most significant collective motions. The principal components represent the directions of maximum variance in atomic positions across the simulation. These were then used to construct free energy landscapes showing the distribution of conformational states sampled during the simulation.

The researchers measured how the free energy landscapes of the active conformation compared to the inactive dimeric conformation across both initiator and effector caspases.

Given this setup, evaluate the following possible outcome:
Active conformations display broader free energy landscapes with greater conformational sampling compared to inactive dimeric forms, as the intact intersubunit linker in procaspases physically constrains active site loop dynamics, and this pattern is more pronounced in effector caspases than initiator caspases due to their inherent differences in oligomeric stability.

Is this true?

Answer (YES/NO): NO